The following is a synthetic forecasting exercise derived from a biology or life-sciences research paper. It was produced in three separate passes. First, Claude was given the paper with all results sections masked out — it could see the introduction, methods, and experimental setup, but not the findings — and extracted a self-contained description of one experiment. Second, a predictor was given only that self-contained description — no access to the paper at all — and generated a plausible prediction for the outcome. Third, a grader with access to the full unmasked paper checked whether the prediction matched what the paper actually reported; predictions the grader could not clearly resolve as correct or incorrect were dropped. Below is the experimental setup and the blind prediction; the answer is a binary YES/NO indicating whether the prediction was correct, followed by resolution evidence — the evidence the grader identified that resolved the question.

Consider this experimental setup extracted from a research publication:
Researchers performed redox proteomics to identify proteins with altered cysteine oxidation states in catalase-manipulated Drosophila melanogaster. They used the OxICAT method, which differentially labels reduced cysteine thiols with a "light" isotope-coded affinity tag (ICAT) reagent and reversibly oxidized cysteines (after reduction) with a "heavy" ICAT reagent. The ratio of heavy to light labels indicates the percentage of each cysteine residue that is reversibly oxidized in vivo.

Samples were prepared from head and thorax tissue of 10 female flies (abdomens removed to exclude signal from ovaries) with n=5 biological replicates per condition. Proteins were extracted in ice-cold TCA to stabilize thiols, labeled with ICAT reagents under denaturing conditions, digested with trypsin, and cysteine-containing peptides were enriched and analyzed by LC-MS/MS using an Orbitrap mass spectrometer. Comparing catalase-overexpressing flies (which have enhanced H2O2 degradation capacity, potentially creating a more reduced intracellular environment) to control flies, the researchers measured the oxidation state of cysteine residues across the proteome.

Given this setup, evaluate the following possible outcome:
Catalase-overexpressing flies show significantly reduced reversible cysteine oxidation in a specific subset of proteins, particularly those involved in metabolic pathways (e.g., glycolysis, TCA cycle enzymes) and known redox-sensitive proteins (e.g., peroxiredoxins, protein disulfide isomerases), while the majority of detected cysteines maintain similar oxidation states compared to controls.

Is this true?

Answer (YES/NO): NO